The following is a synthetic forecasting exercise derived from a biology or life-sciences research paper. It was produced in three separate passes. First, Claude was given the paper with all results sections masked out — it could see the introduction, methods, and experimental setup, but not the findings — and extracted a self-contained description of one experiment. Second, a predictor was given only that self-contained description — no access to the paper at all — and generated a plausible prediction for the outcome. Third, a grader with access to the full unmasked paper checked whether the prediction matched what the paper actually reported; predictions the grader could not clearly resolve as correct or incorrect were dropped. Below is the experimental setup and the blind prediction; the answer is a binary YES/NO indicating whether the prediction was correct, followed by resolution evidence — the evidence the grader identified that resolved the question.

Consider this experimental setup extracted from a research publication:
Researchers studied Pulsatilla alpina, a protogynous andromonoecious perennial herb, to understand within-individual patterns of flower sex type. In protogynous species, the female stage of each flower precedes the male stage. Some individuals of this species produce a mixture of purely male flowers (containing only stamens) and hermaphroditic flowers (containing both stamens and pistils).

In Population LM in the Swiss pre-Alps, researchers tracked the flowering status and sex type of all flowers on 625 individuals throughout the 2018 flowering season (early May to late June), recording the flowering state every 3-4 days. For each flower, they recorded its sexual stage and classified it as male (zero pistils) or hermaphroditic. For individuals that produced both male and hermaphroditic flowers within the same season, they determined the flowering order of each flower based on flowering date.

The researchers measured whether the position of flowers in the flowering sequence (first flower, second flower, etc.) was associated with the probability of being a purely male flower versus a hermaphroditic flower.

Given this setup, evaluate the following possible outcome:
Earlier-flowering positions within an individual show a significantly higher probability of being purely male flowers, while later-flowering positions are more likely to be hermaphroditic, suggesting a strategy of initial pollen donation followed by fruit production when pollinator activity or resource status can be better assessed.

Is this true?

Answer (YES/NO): YES